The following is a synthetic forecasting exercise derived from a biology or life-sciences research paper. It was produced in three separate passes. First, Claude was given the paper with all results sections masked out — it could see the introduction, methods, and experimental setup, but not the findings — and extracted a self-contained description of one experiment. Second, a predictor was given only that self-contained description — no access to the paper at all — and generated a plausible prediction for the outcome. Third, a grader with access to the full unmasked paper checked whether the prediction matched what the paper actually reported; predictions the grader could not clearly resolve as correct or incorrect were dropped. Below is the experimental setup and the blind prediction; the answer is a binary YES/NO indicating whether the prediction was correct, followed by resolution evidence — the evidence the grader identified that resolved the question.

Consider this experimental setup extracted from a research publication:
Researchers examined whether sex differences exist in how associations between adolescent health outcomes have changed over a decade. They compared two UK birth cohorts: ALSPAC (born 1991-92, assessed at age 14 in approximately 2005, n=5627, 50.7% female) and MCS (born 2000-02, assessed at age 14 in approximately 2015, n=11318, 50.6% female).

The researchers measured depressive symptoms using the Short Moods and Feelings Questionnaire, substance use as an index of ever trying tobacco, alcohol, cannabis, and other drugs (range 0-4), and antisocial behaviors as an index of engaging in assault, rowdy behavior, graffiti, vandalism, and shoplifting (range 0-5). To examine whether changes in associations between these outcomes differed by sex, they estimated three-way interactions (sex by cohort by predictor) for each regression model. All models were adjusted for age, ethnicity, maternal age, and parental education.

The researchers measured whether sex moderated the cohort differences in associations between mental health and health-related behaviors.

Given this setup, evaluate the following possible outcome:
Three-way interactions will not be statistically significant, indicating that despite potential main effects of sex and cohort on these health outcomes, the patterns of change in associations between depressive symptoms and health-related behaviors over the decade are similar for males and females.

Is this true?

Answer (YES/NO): NO